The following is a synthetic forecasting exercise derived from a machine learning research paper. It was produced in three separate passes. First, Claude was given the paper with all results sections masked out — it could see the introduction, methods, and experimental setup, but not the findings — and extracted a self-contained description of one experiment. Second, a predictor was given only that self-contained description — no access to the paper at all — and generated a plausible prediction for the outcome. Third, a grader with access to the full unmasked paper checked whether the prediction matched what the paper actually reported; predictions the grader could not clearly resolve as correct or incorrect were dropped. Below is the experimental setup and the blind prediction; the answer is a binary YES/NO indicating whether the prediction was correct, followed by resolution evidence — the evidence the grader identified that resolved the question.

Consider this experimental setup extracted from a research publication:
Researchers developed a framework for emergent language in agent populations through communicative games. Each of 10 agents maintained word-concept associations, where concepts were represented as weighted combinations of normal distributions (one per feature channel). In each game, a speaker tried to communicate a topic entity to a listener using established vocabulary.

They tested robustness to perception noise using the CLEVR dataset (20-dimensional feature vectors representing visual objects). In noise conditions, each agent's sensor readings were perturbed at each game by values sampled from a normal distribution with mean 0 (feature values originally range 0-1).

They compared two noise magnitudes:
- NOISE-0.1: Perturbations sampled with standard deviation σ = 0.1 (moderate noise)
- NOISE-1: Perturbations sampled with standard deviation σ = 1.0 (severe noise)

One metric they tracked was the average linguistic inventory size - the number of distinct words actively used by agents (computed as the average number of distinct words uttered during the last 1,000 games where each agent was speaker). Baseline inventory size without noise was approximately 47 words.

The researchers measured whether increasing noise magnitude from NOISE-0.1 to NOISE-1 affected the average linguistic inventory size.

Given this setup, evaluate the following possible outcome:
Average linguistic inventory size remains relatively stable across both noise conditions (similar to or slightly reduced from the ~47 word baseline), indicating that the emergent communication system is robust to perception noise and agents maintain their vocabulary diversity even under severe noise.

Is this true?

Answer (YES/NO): NO